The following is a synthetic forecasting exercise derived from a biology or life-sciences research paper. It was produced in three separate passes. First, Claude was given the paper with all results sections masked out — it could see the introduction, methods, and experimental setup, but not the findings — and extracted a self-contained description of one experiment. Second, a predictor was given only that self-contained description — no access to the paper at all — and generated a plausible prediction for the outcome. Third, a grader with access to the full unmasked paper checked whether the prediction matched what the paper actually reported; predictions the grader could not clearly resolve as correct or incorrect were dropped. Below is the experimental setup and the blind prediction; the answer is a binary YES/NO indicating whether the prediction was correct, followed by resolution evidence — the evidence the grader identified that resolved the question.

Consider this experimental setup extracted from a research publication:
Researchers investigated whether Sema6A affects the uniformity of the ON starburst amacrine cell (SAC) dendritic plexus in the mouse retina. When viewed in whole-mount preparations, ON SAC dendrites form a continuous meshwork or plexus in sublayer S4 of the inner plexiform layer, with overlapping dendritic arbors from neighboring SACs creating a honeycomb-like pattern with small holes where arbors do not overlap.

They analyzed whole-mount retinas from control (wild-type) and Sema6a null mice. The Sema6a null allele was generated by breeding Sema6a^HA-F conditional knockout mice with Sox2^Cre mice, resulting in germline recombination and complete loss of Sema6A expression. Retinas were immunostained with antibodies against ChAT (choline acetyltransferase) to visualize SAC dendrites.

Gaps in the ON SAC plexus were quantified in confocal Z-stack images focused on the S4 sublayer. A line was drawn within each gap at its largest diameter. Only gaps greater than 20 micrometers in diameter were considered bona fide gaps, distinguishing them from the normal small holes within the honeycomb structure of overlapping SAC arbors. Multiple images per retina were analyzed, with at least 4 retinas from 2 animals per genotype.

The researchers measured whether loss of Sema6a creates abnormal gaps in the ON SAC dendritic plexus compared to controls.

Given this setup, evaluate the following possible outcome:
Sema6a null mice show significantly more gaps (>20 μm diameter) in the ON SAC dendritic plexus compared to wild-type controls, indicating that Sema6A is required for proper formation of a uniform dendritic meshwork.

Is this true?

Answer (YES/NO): YES